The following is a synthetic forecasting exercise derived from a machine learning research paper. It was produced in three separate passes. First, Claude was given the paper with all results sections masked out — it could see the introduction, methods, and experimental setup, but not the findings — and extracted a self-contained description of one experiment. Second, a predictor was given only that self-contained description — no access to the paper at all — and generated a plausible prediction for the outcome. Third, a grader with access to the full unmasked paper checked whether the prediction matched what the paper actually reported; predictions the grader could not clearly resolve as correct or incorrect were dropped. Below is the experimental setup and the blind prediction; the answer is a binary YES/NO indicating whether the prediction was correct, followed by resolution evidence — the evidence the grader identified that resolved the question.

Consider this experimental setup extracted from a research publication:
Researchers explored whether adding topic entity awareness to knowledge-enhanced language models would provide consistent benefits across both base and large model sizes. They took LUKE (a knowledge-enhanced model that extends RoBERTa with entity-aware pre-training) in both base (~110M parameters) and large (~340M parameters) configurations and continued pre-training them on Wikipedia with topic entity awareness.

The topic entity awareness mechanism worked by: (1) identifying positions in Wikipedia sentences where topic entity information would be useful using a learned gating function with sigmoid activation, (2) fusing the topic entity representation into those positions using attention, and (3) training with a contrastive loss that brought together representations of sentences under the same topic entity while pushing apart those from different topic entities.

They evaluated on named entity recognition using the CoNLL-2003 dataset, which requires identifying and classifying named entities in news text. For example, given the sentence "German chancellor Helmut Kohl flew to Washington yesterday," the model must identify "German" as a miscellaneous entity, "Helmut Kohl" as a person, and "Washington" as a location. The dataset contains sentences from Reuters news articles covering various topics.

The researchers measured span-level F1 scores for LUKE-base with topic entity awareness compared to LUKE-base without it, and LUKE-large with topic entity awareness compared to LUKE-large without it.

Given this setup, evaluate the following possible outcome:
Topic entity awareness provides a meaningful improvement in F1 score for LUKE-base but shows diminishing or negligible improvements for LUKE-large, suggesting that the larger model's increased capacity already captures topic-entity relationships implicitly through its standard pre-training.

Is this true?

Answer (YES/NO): NO